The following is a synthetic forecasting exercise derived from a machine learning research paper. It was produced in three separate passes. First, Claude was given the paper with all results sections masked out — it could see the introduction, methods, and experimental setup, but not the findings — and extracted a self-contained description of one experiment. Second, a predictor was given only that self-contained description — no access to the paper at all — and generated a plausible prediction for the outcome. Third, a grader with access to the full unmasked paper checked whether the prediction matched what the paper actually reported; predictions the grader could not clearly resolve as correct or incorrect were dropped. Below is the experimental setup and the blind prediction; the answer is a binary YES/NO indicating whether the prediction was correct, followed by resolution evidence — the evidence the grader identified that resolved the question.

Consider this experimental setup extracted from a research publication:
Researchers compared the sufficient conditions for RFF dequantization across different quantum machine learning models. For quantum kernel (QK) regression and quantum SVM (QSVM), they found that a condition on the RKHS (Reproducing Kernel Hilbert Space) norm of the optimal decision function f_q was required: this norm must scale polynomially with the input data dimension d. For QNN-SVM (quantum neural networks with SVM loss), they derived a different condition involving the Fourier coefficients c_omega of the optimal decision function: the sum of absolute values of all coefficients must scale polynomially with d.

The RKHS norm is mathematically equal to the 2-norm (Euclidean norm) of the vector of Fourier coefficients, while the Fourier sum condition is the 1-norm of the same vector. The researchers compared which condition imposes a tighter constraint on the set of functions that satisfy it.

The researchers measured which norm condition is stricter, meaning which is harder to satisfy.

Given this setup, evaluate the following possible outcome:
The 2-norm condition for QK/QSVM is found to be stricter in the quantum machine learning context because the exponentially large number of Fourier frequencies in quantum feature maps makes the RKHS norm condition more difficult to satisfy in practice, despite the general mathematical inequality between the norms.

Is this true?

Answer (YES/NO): NO